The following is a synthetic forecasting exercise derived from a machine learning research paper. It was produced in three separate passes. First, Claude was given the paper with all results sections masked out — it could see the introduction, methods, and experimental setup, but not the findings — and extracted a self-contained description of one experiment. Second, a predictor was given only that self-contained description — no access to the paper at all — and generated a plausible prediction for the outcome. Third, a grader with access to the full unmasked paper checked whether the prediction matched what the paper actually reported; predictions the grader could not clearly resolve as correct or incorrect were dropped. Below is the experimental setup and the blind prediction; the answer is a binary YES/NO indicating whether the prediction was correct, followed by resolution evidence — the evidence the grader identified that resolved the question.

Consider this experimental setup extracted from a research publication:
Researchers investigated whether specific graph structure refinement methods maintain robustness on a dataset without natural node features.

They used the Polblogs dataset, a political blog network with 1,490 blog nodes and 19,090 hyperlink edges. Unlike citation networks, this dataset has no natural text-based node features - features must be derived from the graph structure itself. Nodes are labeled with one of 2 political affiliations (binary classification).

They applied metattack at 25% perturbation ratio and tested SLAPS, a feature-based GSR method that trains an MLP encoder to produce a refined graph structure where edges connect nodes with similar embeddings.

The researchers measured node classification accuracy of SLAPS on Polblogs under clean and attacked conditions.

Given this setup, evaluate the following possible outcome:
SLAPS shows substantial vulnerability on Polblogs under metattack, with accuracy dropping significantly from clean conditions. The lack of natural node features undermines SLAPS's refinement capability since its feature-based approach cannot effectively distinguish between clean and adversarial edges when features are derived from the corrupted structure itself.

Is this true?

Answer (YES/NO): NO